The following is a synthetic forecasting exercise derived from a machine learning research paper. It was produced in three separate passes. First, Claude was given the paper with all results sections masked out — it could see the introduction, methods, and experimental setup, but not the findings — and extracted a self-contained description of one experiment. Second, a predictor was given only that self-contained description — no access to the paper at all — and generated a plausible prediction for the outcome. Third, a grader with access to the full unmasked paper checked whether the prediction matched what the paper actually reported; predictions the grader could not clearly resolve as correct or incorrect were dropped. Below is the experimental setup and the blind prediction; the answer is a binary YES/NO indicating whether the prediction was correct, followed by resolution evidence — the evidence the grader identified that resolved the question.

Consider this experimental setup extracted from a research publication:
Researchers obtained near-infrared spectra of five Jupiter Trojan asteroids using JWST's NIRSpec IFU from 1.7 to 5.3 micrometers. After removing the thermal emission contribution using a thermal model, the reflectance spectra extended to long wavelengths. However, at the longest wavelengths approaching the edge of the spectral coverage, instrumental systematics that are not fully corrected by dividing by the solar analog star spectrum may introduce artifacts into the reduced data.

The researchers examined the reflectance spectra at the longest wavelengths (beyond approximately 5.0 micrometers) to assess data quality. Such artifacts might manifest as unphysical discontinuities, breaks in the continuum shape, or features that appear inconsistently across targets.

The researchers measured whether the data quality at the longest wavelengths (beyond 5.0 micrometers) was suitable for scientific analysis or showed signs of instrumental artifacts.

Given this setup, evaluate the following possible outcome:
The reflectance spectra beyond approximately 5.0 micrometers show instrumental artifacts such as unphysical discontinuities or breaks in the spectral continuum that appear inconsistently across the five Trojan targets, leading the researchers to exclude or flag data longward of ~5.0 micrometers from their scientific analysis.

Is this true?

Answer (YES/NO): YES